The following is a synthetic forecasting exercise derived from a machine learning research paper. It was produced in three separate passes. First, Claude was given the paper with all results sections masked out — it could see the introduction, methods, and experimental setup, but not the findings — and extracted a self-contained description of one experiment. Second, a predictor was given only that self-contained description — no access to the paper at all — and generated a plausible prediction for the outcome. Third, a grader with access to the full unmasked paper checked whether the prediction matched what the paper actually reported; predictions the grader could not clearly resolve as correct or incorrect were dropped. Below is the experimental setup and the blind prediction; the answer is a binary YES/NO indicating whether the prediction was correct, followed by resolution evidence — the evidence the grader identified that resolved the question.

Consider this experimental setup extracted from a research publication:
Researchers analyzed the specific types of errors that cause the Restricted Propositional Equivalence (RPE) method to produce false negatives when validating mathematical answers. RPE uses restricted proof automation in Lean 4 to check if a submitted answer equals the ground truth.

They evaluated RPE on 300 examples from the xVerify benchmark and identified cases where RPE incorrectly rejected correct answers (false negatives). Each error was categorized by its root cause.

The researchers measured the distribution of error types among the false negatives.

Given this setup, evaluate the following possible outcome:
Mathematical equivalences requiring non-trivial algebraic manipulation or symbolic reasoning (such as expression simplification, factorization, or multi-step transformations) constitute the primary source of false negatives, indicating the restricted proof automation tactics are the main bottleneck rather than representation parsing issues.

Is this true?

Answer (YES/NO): NO